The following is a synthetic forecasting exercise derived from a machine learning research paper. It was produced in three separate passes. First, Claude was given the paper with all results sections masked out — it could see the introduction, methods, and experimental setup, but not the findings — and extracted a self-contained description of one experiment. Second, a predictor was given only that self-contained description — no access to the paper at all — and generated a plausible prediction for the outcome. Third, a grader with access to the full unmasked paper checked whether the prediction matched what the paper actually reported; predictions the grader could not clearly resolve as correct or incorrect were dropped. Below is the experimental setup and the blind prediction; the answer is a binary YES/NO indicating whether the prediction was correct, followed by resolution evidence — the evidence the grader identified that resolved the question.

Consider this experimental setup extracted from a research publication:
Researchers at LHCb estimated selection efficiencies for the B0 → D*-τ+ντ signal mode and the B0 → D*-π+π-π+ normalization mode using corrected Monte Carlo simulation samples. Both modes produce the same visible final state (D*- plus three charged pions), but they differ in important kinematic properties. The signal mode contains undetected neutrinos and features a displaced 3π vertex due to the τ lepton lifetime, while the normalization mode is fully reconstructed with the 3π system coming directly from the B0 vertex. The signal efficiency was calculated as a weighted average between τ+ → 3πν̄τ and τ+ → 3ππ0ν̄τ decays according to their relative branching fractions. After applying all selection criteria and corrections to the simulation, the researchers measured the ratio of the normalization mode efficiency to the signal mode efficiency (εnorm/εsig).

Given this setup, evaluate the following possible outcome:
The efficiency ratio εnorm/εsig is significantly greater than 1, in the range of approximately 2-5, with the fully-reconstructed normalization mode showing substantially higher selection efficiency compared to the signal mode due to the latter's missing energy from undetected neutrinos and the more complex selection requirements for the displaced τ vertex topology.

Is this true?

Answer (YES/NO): YES